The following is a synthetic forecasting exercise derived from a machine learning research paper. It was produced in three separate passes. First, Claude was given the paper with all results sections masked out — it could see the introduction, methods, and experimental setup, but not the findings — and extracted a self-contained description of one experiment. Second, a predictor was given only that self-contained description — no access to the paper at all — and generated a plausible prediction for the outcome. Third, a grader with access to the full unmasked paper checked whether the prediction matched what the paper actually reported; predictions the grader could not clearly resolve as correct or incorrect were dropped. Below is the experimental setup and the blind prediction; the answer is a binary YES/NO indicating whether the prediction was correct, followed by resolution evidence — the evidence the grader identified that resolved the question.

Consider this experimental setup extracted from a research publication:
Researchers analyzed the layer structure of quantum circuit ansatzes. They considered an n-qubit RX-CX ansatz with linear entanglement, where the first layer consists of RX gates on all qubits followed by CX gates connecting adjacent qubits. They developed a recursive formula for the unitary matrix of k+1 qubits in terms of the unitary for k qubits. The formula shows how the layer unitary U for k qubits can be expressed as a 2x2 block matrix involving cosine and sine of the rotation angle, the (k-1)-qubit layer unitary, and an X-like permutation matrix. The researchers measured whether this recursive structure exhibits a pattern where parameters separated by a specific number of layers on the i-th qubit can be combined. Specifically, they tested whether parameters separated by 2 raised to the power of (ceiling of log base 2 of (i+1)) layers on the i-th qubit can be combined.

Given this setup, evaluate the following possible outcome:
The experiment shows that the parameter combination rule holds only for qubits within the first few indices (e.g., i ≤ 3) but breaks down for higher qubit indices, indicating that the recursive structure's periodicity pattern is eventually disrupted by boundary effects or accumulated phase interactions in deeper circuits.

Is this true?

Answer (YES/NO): NO